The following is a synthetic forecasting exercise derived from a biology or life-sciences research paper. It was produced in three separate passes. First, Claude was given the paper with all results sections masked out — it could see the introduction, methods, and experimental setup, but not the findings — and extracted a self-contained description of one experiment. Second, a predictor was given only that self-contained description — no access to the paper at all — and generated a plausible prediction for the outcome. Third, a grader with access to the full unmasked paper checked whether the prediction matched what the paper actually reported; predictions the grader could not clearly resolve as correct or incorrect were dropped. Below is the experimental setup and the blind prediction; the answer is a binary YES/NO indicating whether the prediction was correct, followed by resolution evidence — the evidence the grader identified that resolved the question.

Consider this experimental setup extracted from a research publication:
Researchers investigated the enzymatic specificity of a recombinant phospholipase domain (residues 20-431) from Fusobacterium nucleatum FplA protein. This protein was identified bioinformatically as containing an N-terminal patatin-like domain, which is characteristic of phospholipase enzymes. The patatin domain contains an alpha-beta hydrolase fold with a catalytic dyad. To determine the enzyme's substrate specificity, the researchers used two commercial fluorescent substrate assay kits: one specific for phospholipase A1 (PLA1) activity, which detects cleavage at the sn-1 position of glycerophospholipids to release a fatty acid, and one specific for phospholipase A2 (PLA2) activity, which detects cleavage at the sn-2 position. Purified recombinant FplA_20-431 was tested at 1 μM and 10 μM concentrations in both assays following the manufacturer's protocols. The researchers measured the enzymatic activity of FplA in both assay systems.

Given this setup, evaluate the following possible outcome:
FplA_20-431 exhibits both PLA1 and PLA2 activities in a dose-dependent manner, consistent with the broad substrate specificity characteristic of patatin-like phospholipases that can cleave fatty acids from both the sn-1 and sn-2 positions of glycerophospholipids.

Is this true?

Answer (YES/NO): NO